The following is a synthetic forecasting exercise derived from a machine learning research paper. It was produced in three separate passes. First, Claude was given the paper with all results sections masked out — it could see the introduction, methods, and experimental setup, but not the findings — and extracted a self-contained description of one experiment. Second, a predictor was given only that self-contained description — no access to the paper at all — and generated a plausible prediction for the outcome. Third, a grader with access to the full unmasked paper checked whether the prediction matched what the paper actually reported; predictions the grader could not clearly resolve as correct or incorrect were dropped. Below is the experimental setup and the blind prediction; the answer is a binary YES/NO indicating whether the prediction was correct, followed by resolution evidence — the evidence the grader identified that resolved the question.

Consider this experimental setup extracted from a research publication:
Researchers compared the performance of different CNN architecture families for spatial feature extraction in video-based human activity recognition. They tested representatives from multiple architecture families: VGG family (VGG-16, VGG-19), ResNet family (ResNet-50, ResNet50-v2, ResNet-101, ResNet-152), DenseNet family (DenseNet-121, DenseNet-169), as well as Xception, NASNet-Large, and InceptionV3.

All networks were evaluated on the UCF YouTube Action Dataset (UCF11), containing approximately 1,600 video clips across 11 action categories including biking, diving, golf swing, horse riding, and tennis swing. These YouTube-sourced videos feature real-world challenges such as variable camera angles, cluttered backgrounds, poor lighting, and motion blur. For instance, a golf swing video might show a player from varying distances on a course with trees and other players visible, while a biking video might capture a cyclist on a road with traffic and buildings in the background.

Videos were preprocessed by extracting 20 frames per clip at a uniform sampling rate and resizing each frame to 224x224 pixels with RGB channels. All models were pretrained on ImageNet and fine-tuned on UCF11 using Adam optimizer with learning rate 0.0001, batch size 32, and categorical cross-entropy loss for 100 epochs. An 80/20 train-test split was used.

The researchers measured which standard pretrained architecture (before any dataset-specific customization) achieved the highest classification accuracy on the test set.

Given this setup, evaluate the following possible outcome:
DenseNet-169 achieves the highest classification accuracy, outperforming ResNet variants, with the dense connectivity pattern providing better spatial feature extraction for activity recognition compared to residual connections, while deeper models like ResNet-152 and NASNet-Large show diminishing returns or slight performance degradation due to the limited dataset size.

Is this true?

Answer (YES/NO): NO